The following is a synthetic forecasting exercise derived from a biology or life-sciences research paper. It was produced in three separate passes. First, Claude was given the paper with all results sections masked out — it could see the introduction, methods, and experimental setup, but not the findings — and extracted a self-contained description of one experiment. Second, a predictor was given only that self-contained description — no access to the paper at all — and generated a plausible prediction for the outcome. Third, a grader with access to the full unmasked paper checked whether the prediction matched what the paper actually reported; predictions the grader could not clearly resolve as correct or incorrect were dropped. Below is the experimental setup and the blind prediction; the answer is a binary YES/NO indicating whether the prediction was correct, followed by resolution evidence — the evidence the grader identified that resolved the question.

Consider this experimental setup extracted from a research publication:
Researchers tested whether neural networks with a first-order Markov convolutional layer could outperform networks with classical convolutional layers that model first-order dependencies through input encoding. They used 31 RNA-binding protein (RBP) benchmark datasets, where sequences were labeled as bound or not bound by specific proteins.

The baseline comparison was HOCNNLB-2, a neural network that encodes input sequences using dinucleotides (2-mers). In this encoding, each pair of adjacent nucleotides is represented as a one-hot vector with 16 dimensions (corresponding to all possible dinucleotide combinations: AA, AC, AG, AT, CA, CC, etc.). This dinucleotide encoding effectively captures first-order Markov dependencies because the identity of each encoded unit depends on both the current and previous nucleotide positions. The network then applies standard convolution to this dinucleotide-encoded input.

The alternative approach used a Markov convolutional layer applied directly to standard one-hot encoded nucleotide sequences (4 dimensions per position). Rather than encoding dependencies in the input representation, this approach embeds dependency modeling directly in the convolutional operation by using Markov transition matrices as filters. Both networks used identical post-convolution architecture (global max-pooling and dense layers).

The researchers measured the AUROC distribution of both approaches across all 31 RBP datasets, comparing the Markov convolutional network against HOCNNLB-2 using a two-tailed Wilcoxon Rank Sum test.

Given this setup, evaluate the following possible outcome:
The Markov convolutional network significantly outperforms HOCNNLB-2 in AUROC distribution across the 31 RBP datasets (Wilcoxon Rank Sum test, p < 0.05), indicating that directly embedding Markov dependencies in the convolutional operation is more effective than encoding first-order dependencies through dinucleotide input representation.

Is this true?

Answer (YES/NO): YES